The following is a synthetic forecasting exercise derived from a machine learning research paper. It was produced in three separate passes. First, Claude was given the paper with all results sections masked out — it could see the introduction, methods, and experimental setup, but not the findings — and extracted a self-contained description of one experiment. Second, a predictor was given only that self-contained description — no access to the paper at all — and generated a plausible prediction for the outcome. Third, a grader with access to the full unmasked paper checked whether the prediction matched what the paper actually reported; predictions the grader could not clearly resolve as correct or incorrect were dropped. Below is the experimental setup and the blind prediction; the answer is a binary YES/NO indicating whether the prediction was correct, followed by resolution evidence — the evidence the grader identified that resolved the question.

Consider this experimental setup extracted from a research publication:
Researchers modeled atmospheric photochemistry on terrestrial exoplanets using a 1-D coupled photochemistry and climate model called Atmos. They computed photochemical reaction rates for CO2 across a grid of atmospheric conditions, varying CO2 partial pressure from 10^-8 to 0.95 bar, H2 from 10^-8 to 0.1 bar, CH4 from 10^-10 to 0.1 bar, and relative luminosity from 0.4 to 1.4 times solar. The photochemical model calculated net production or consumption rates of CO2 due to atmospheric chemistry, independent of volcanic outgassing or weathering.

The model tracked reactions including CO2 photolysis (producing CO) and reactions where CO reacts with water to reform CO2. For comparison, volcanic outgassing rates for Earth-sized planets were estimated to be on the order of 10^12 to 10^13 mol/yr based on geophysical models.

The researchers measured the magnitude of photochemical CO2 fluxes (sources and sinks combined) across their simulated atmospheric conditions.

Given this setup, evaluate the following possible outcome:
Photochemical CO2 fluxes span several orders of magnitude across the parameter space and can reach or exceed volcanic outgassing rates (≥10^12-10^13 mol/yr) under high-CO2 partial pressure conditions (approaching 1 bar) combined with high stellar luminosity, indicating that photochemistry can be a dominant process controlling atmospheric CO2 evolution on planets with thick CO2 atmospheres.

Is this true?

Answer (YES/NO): NO